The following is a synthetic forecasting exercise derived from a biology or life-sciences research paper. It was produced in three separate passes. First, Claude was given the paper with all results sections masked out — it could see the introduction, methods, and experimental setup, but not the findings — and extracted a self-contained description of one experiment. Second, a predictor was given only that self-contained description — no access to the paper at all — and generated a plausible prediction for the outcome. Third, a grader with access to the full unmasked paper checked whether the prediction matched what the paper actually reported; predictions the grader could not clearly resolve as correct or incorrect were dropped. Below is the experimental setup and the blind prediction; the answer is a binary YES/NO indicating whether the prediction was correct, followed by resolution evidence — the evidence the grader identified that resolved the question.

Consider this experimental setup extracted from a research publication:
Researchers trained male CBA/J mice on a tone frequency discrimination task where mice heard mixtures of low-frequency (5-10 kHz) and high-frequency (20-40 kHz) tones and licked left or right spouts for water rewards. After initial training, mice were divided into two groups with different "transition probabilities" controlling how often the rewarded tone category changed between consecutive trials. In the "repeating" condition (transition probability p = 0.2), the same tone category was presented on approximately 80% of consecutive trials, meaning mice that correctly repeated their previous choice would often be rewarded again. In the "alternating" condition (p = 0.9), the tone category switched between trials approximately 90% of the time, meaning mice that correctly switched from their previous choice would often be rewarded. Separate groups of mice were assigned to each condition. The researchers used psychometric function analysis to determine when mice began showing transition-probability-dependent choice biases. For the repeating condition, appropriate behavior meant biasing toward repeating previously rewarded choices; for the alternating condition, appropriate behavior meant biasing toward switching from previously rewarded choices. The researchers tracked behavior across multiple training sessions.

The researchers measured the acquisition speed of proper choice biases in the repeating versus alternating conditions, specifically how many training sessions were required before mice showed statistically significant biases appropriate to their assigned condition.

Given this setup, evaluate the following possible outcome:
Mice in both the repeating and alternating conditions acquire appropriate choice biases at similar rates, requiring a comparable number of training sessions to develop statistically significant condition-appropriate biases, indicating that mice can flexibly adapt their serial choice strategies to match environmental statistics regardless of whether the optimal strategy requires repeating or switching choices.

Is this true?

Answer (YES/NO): NO